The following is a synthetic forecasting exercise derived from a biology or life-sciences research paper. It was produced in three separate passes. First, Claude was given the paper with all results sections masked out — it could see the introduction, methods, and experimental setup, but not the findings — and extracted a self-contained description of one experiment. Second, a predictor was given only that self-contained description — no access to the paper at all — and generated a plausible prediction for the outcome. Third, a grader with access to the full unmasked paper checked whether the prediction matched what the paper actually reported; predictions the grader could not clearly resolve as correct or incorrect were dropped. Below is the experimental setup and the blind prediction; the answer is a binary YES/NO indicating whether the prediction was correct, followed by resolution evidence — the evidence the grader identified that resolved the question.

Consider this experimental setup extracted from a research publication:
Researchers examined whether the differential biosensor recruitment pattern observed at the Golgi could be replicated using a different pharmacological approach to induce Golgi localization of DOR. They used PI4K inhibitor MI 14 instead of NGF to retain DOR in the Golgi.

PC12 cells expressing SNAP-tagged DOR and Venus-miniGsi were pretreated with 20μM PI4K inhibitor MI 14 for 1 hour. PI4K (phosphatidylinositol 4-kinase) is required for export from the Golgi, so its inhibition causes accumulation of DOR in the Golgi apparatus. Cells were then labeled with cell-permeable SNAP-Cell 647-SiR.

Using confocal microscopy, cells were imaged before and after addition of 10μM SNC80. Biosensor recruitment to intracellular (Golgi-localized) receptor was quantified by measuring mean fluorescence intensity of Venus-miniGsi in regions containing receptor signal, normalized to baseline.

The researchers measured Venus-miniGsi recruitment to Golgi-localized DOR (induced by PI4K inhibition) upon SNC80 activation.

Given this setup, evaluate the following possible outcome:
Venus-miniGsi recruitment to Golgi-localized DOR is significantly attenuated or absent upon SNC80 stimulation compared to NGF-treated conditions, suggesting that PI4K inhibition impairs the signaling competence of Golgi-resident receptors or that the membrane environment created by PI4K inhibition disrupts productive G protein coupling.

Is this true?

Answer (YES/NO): NO